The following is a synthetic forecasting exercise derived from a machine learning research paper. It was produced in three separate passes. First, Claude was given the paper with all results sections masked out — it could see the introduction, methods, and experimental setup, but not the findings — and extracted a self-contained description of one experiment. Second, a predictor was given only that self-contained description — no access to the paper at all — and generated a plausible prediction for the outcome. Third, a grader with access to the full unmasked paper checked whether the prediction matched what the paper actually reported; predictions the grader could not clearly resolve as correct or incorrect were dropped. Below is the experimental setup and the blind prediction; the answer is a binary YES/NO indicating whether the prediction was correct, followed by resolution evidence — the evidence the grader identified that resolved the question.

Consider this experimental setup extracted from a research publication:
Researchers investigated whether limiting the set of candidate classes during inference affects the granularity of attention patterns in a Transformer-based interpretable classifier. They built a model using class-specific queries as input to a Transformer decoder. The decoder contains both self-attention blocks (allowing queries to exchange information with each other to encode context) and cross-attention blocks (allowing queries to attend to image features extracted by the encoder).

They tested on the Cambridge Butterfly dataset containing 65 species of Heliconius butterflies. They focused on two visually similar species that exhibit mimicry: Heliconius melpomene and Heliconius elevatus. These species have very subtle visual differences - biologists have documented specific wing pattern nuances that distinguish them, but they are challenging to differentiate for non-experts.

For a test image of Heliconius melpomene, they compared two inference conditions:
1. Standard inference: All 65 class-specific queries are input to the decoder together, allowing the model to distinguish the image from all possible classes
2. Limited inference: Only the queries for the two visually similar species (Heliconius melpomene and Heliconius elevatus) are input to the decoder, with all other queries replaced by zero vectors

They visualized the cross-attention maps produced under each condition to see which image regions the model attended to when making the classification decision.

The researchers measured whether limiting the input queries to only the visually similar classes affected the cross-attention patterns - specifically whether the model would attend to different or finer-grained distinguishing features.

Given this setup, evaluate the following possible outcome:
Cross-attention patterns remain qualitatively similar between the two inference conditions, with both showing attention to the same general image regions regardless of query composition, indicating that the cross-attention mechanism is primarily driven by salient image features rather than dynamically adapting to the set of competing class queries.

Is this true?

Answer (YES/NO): NO